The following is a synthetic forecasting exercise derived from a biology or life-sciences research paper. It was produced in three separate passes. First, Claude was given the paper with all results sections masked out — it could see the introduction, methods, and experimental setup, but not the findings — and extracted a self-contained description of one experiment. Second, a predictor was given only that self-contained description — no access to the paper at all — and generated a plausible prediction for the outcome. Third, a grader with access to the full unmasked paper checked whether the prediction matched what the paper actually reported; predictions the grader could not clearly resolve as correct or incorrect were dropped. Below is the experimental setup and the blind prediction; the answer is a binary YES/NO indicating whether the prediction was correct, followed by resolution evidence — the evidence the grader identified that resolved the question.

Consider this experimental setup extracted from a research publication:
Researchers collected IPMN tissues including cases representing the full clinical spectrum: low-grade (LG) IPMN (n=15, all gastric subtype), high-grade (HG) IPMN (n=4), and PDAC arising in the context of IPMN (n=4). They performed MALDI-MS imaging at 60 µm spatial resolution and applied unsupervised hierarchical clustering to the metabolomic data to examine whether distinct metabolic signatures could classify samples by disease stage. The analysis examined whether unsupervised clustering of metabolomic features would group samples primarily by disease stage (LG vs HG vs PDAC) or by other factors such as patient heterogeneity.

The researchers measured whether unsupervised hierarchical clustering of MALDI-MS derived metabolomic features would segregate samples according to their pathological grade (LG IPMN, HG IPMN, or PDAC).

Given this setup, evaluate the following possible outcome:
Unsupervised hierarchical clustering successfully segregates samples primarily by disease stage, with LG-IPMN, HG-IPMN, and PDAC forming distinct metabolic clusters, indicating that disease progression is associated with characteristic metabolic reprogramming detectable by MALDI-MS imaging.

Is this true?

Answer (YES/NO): NO